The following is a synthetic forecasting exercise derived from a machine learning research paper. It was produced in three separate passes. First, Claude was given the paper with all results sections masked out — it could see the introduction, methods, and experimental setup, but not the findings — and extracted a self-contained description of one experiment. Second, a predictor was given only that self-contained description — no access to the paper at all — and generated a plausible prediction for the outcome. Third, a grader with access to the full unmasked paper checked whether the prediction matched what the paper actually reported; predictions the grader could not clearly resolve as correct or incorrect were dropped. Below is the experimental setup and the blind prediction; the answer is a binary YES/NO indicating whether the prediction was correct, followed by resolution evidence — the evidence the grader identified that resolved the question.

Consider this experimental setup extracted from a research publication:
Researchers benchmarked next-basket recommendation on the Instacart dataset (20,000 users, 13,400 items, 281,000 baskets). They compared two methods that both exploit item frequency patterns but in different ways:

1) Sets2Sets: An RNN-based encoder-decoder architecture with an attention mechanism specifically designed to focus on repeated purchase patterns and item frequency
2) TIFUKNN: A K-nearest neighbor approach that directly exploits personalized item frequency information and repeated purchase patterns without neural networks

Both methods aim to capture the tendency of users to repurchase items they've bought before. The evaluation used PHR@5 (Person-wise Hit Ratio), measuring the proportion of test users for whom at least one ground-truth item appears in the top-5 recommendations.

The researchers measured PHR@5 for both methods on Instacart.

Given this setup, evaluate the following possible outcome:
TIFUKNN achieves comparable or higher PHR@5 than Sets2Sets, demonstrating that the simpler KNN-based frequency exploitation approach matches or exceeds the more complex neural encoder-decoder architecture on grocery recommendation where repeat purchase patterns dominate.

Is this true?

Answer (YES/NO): YES